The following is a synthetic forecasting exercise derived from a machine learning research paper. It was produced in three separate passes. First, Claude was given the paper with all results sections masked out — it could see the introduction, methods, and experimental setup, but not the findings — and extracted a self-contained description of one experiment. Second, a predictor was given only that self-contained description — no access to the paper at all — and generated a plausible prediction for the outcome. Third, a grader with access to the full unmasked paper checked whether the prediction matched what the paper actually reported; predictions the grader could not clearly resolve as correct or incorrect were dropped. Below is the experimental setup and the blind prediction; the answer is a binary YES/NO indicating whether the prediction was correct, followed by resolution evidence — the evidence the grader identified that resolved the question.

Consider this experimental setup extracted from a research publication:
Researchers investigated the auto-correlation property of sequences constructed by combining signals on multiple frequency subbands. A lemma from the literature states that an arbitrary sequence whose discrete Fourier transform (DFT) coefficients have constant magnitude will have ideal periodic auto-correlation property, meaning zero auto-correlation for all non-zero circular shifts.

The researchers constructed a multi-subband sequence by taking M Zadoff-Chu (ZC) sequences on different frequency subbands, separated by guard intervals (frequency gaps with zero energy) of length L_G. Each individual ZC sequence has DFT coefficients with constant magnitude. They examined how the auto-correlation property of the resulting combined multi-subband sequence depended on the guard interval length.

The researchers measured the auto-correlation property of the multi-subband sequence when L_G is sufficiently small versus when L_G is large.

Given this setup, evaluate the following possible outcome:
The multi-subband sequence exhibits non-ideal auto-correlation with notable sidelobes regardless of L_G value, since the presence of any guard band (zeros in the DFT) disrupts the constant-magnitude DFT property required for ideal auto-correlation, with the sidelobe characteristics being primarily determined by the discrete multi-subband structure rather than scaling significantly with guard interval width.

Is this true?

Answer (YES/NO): NO